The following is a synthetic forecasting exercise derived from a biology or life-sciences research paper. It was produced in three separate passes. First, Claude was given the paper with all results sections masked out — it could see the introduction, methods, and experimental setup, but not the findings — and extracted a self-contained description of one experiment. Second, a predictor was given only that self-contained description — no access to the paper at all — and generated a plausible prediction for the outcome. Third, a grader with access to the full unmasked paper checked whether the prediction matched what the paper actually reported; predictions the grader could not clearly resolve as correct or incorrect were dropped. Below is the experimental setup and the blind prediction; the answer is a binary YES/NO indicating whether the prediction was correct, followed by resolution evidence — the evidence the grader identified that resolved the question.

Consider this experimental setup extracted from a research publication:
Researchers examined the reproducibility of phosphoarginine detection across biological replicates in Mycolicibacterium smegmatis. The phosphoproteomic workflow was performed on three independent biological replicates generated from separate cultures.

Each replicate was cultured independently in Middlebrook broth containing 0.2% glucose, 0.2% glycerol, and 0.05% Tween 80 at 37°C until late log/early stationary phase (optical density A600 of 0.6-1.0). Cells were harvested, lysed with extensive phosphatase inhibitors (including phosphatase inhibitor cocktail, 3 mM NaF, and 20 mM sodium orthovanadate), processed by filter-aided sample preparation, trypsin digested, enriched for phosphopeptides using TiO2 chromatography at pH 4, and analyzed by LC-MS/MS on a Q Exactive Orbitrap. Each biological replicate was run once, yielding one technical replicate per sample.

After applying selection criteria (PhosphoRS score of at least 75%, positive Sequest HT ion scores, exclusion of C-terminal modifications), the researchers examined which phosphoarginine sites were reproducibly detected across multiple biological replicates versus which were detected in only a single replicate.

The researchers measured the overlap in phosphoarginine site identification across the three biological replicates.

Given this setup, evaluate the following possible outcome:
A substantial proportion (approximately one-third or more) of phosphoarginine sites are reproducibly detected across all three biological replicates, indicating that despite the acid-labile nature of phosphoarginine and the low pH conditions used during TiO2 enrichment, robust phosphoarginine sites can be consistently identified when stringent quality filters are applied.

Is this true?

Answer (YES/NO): NO